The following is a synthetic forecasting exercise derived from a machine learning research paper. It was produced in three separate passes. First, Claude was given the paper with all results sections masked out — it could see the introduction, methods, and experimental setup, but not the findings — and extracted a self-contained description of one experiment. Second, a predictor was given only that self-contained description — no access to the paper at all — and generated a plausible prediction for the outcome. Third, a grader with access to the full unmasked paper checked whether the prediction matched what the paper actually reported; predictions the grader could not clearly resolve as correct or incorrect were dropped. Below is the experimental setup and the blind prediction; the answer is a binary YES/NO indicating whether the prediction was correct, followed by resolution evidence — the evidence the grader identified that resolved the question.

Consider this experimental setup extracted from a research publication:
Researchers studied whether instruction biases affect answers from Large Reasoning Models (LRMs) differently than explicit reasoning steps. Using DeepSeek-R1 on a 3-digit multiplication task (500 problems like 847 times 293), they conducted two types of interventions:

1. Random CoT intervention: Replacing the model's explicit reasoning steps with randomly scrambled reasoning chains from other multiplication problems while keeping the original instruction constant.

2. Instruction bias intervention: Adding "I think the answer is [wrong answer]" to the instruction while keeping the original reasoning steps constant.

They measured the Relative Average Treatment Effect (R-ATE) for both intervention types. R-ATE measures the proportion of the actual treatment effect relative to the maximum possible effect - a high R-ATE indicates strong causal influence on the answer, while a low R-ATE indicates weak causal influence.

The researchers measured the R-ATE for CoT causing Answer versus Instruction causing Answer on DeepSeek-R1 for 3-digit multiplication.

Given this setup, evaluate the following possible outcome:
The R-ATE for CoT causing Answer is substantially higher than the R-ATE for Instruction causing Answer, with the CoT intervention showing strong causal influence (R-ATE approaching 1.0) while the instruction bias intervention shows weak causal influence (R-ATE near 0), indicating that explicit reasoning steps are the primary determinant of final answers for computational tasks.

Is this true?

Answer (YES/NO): NO